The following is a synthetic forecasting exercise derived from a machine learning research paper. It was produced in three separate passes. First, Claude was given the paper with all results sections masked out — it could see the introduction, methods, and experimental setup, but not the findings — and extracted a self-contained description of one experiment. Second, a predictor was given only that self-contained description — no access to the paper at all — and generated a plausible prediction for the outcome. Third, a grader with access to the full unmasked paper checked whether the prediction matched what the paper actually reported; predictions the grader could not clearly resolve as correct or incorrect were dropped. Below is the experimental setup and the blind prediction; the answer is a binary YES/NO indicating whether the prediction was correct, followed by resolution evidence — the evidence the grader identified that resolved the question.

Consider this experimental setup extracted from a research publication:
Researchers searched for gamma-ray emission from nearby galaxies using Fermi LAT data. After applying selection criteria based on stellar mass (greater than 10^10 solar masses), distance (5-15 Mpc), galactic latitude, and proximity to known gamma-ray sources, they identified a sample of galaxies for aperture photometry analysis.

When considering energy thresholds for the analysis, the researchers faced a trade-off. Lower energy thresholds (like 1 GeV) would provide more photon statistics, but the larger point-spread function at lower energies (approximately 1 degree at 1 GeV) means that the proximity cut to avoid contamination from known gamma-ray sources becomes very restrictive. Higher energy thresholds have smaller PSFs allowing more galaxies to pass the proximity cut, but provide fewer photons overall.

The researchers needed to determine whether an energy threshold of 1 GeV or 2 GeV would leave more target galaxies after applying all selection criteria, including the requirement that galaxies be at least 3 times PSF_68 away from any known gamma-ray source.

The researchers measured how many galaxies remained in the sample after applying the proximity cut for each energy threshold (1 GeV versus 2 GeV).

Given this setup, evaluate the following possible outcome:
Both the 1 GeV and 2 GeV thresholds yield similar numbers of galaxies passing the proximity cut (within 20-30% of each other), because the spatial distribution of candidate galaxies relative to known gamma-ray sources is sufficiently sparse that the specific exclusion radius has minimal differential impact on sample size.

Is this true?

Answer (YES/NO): NO